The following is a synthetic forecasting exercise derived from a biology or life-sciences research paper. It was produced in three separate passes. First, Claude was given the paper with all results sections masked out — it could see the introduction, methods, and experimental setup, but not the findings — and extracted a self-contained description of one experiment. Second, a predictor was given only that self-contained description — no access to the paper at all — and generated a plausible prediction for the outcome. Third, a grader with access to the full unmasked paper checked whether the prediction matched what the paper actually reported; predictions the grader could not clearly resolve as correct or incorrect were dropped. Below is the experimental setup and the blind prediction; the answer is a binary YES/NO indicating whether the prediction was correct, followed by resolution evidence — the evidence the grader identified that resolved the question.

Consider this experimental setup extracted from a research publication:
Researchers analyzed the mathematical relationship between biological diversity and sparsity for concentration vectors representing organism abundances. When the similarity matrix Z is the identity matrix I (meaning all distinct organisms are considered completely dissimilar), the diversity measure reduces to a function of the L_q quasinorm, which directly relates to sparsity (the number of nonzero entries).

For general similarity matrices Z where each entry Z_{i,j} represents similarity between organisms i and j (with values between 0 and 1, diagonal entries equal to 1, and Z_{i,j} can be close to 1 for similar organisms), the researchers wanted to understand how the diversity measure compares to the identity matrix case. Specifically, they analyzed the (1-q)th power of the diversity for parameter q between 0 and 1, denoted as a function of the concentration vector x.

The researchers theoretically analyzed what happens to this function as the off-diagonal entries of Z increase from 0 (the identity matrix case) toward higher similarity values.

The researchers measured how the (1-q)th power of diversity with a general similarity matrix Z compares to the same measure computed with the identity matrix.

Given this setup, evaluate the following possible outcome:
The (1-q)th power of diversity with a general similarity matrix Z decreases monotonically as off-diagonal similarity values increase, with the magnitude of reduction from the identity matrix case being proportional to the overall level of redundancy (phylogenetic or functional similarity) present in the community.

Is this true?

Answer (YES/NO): NO